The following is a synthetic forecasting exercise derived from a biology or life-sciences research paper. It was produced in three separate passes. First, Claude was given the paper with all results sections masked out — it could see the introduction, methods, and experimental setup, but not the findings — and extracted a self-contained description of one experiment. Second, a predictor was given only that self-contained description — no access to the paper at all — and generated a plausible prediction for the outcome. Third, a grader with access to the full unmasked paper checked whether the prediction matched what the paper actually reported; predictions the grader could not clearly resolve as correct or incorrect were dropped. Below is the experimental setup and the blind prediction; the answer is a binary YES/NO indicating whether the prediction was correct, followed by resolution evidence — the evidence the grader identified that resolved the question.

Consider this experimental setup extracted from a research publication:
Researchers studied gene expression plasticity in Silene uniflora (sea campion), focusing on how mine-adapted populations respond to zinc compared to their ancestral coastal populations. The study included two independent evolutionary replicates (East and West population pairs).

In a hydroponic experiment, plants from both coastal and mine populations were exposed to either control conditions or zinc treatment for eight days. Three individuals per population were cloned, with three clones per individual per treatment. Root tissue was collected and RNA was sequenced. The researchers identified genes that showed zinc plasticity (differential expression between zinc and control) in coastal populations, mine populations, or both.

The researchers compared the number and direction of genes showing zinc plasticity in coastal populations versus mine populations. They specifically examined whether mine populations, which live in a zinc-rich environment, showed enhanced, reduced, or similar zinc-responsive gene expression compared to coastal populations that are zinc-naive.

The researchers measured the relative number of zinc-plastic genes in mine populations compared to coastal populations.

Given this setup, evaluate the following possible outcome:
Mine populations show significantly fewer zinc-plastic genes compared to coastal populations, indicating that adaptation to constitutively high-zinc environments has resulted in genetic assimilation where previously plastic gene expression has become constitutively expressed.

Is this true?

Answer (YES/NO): YES